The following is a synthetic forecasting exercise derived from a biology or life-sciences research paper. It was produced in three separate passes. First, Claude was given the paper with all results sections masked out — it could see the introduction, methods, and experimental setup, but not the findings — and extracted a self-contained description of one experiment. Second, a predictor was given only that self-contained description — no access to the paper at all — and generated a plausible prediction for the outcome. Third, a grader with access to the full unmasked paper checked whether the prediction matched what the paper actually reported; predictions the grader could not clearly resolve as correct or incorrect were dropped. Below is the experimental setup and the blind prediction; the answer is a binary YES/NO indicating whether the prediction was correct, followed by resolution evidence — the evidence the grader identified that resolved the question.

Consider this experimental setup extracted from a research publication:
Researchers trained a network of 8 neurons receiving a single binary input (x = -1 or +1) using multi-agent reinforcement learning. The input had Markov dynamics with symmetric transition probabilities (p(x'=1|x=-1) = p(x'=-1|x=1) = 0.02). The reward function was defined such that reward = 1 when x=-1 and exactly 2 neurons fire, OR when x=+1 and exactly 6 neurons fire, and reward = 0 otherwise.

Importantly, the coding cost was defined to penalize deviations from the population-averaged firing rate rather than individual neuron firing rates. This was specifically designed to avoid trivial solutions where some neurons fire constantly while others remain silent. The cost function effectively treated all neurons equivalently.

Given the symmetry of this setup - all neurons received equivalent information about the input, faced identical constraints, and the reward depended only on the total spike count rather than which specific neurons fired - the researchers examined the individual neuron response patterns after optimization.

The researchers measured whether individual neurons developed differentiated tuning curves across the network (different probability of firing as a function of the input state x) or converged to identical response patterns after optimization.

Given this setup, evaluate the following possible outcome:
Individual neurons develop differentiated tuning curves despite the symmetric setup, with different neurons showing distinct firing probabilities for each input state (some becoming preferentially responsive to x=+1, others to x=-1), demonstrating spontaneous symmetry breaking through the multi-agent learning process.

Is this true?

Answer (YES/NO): NO